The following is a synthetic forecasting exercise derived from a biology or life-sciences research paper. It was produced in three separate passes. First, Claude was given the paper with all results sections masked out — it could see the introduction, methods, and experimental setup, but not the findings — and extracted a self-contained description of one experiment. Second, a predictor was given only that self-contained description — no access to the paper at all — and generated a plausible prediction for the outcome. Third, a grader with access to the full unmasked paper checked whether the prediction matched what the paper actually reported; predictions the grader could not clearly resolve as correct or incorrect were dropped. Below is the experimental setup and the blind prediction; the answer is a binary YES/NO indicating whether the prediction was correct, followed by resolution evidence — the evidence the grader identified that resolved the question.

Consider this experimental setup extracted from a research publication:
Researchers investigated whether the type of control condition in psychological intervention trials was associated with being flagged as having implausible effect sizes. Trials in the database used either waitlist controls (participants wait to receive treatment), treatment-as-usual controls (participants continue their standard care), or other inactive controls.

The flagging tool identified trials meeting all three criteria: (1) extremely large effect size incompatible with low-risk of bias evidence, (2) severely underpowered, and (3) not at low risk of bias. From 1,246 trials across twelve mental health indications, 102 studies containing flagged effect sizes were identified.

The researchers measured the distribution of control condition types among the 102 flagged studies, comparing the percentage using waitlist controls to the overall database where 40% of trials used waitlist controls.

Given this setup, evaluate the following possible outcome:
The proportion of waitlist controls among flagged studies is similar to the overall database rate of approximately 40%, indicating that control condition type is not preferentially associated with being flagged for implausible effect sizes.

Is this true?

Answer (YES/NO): NO